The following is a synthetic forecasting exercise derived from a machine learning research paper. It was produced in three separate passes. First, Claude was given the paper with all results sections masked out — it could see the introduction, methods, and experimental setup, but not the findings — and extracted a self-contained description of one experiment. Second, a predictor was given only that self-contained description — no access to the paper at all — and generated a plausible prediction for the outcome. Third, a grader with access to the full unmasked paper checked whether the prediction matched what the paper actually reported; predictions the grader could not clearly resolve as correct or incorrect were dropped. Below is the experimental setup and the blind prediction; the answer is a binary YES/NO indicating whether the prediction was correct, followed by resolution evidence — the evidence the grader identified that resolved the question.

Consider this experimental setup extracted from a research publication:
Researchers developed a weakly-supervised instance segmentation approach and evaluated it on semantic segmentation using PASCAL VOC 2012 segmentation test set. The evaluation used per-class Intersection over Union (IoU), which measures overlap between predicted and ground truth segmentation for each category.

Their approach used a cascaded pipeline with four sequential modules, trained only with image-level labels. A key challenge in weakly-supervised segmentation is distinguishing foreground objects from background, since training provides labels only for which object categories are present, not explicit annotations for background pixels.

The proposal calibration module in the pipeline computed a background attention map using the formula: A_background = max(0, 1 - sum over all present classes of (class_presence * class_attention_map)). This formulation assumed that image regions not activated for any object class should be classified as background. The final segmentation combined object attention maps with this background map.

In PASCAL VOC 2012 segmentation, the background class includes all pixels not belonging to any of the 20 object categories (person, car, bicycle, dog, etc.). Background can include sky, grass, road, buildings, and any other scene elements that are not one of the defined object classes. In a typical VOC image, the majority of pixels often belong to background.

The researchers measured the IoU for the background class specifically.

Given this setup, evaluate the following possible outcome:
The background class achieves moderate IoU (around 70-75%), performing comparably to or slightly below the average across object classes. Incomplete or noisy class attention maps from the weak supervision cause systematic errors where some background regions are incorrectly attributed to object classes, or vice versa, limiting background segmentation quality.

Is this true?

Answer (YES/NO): NO